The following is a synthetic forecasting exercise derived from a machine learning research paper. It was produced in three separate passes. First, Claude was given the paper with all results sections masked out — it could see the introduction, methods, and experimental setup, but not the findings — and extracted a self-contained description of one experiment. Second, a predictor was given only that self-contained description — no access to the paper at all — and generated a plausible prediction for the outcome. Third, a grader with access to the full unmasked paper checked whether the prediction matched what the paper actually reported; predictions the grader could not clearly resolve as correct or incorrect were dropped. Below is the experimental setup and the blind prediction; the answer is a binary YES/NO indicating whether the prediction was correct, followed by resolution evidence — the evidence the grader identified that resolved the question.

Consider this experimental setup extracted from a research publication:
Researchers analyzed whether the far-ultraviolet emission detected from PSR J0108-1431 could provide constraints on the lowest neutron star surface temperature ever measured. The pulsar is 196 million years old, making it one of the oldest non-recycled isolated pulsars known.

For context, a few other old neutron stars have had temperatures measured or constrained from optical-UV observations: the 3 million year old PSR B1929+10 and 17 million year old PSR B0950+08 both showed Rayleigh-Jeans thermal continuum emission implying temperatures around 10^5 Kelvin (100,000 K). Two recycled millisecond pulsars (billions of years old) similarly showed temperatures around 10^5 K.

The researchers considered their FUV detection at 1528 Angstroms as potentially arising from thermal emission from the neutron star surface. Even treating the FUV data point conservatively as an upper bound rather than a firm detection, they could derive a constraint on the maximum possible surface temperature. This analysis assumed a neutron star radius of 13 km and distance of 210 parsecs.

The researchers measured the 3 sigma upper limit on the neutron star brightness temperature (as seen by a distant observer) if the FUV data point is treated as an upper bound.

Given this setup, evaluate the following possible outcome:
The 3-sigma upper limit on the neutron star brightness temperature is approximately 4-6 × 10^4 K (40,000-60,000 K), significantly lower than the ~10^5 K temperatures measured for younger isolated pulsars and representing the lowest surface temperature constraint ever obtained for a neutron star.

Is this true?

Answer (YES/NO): YES